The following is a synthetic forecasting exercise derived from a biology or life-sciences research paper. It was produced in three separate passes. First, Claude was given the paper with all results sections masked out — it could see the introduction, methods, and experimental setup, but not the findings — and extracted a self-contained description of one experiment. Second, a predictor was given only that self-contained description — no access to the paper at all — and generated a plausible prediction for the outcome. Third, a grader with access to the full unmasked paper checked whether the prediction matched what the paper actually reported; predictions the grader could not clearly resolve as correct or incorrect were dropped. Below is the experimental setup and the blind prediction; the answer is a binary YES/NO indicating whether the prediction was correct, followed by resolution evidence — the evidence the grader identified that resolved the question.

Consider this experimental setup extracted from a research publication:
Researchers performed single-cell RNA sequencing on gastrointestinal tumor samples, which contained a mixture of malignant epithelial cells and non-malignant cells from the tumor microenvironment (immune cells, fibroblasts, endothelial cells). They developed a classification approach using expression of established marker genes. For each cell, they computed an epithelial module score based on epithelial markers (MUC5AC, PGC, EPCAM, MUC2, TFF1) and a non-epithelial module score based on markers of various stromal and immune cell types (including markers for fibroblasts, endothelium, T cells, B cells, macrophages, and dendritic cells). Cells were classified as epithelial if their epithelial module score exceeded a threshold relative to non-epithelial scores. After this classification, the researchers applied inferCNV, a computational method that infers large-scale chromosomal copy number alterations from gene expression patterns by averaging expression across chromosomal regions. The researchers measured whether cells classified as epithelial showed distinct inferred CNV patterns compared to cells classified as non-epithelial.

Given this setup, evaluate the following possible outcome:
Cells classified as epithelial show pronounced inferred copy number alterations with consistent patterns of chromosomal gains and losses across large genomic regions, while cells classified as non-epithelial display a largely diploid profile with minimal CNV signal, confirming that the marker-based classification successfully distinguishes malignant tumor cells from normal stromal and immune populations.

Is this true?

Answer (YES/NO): NO